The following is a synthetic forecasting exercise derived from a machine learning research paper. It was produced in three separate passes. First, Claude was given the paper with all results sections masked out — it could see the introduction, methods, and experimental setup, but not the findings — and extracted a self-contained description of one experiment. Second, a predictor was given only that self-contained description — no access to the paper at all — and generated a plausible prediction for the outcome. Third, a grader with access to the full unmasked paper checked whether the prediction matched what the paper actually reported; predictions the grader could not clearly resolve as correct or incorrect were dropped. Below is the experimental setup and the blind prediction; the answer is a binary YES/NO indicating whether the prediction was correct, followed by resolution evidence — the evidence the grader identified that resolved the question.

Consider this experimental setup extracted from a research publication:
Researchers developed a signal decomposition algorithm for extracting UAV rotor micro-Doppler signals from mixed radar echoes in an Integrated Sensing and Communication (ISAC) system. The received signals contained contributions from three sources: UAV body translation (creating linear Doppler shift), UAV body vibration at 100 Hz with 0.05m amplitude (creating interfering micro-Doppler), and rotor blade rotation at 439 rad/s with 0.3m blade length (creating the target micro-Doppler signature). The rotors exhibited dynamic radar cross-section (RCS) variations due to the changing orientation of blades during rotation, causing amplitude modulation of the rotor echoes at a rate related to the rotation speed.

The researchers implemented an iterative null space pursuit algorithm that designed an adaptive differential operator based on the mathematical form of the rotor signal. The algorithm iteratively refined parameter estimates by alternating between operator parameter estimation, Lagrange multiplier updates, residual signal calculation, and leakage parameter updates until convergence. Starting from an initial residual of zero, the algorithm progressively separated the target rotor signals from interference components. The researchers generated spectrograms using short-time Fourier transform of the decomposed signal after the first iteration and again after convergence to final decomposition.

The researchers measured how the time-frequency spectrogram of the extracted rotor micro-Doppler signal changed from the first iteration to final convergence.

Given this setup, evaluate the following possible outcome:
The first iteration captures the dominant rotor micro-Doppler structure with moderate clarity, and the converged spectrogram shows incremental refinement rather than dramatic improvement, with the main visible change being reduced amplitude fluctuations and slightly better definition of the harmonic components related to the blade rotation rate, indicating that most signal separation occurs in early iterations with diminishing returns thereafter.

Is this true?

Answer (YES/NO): NO